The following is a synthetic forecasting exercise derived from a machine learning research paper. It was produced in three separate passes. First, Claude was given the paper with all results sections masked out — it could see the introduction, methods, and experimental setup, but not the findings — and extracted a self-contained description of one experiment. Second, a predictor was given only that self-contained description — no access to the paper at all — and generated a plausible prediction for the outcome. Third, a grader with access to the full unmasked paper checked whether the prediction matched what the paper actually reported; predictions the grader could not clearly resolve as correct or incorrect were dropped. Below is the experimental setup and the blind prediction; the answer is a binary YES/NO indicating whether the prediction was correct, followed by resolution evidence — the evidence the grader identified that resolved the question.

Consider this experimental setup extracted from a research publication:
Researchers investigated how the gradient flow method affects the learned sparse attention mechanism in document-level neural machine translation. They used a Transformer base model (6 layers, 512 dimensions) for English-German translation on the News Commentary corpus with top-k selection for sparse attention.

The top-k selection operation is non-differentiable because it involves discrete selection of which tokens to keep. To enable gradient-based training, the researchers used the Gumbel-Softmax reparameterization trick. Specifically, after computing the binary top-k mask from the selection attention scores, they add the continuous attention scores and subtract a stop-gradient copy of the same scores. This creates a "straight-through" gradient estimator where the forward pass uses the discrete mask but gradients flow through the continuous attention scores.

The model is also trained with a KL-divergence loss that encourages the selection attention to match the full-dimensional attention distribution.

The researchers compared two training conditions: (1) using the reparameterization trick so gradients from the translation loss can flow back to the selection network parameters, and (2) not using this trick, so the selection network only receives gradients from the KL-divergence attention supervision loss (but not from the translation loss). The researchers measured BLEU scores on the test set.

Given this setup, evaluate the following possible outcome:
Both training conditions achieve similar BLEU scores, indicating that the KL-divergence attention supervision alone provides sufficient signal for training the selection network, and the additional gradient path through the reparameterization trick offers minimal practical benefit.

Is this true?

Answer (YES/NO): NO